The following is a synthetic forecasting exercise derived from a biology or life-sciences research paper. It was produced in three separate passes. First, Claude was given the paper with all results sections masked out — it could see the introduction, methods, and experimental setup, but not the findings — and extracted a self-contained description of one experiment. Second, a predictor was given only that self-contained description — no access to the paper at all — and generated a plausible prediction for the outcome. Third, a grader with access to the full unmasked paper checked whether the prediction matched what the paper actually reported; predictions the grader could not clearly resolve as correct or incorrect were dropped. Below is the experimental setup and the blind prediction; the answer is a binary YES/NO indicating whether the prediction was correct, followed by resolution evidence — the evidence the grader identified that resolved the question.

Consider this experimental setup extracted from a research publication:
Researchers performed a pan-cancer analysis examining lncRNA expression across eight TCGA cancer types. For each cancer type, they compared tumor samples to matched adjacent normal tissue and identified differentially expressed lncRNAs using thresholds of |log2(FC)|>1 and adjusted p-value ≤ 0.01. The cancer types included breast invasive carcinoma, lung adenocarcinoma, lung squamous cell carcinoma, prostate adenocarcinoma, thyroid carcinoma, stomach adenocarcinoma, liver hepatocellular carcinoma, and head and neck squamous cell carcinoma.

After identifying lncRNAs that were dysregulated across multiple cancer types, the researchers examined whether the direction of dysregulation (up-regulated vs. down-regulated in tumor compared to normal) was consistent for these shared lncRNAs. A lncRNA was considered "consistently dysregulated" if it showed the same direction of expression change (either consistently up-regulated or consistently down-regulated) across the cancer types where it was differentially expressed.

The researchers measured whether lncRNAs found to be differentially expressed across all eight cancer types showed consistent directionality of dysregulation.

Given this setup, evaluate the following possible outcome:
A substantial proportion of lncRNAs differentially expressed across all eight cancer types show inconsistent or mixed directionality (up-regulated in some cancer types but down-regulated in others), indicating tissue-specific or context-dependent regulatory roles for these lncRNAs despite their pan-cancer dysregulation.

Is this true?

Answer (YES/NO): YES